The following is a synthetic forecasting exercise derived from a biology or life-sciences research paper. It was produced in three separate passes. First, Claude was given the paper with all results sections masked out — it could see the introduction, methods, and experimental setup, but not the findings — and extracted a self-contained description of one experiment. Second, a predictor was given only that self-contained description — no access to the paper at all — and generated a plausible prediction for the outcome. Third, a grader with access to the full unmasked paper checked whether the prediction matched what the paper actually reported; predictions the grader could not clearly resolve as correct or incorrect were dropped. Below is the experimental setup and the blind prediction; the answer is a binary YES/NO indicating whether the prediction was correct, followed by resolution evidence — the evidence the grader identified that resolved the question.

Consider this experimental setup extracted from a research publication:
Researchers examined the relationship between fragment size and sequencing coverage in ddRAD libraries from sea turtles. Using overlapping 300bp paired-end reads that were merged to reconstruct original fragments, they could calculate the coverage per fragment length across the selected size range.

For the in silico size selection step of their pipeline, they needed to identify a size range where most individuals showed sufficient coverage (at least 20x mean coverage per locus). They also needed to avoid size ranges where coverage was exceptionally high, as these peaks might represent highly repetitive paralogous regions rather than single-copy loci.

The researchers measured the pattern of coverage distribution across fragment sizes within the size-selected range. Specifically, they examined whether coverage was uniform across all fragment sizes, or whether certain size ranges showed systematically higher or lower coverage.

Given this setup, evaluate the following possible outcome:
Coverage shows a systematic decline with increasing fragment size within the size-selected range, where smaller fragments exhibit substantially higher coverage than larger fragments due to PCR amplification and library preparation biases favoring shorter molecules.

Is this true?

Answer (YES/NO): NO